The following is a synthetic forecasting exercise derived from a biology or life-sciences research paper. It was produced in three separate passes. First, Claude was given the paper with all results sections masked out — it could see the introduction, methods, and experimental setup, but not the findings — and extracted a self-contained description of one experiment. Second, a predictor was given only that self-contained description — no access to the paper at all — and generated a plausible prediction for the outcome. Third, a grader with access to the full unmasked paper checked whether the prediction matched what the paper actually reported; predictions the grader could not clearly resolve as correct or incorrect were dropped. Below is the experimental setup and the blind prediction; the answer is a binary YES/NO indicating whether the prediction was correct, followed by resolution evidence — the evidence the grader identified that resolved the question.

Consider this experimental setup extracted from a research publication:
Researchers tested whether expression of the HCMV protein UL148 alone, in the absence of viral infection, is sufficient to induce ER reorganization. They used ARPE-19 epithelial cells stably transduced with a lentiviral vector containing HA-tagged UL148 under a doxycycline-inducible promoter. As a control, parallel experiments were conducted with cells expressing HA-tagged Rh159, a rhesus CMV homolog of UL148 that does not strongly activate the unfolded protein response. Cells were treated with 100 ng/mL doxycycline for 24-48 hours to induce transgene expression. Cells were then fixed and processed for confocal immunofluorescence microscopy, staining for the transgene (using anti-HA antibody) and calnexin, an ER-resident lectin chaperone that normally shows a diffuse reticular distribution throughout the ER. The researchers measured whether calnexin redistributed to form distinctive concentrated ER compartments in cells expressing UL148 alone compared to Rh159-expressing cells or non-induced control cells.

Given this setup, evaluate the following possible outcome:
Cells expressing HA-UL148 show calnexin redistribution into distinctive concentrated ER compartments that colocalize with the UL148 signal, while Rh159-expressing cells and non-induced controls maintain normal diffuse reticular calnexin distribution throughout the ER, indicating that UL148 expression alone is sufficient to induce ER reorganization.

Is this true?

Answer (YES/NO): YES